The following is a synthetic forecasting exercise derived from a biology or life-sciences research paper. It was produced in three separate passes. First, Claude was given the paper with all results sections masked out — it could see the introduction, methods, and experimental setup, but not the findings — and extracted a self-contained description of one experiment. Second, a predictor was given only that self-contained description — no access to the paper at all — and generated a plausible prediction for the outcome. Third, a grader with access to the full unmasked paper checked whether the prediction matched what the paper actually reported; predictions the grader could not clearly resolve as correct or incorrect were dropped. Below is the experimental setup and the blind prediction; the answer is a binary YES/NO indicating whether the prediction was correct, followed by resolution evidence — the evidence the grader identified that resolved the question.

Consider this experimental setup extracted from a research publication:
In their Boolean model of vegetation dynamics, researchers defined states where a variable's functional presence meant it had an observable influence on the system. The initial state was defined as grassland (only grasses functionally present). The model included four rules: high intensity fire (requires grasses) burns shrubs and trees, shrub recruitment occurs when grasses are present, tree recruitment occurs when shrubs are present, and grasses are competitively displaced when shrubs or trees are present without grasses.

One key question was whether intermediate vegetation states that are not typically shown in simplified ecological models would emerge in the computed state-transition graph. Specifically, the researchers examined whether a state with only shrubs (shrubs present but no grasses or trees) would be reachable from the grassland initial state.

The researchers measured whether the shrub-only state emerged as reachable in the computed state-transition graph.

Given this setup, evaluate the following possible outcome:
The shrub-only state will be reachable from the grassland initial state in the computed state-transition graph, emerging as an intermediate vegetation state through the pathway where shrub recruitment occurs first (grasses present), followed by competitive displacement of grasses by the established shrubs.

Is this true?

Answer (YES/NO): NO